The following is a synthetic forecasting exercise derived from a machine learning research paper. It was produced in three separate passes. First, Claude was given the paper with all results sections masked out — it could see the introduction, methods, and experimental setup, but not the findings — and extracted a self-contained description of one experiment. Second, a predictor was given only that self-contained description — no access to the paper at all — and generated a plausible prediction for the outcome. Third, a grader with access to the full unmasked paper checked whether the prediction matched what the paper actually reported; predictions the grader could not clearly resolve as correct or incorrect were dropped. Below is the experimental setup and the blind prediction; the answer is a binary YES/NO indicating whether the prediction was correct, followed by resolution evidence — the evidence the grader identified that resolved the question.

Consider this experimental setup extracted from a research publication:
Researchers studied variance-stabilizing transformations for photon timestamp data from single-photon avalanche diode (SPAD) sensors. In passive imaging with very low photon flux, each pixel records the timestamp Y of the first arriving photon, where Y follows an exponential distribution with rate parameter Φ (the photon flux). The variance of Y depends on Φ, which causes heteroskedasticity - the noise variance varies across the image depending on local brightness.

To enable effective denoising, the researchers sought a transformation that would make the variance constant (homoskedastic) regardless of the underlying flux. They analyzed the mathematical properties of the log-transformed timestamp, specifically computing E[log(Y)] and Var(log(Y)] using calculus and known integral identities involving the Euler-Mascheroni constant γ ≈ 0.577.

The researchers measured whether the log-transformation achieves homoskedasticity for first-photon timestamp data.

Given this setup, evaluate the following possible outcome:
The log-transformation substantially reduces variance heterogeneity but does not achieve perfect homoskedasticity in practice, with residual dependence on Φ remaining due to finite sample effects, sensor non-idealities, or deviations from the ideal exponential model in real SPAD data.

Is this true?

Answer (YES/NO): NO